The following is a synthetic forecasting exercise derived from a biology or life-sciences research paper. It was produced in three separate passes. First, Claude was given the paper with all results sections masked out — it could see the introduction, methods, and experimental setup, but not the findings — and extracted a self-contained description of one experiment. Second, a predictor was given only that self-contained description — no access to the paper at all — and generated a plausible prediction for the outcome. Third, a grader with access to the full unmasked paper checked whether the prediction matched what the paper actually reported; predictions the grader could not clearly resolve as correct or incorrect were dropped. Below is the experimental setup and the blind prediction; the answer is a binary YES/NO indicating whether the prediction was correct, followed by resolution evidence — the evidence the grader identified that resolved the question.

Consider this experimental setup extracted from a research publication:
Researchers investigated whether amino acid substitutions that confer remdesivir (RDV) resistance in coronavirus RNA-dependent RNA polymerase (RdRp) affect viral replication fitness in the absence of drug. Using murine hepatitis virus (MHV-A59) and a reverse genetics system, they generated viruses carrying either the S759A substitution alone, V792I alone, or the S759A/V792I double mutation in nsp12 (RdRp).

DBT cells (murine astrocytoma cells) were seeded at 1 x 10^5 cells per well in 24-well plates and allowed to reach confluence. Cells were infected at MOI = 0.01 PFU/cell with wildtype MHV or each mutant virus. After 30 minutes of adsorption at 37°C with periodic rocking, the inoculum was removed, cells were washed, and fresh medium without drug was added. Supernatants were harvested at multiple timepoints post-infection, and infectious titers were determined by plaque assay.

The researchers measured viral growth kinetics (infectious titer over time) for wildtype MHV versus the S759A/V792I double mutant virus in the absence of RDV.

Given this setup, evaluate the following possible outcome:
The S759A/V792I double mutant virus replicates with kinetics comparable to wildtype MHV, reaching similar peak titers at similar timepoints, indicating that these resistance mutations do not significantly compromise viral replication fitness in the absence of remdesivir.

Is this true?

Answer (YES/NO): NO